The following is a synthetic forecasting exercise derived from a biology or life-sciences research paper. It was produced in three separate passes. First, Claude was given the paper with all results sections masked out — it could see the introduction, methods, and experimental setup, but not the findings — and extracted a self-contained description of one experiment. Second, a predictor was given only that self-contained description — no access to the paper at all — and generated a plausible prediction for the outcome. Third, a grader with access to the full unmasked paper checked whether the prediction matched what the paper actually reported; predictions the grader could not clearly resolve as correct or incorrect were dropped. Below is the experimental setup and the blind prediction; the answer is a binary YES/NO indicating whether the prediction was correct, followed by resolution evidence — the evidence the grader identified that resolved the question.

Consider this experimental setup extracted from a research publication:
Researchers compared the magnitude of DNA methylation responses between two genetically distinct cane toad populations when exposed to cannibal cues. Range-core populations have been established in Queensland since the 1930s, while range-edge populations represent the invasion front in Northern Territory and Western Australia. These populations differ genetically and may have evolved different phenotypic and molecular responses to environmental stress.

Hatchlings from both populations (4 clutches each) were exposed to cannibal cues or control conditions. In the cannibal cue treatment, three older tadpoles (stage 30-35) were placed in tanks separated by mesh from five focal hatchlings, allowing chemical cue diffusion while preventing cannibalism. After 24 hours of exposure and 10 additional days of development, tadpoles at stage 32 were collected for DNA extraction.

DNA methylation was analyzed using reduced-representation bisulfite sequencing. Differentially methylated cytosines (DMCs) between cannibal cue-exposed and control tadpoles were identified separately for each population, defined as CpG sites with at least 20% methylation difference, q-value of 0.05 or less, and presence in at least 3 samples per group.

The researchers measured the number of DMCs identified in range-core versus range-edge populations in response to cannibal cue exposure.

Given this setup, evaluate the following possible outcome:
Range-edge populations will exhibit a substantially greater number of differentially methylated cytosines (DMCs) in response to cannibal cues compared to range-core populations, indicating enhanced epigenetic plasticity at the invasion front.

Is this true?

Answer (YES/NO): YES